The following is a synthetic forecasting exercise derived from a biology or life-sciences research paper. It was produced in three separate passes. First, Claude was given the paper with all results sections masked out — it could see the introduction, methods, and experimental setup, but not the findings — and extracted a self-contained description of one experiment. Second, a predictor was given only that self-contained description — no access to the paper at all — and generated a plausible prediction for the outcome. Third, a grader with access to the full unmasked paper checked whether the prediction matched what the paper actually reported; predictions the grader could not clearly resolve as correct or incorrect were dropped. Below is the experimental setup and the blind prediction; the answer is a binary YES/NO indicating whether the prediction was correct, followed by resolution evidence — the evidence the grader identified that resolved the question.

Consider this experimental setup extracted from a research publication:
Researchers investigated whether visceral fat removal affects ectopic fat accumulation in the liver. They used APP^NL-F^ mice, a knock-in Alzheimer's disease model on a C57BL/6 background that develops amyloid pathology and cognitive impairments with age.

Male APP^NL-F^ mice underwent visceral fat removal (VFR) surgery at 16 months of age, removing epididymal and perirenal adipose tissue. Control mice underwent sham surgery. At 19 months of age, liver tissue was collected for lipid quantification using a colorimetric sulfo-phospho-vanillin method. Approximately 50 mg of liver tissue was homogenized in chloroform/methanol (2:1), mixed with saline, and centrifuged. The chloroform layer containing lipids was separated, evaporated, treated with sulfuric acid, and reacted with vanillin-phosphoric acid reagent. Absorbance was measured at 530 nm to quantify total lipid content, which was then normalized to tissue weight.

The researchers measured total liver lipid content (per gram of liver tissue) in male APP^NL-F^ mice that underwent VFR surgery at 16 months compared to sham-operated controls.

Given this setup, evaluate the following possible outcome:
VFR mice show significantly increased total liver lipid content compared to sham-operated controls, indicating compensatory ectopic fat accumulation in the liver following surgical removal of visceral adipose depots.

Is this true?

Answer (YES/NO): NO